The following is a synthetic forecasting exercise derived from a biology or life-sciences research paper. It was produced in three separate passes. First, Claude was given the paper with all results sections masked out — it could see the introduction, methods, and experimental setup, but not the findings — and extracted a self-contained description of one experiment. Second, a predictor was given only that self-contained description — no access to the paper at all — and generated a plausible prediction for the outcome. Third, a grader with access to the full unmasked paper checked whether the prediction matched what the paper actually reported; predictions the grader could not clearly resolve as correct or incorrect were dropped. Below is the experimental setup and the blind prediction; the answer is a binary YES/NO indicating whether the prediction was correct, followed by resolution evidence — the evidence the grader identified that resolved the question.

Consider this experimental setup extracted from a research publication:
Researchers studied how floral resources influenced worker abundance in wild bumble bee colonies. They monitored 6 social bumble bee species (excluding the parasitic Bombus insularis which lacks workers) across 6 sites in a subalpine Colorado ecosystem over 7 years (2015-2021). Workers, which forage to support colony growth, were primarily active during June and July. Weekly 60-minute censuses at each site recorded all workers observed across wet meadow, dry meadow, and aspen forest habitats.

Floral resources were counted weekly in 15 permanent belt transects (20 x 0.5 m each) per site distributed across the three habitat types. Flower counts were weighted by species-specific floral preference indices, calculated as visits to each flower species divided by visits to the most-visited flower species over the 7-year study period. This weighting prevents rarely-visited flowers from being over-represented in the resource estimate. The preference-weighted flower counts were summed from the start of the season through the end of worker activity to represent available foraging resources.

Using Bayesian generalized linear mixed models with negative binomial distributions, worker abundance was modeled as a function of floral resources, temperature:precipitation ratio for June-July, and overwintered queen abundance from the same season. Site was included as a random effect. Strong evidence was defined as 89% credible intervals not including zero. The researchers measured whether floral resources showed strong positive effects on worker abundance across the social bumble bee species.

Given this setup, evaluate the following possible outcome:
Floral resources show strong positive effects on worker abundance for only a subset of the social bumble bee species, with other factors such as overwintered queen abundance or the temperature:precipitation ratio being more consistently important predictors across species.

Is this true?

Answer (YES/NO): NO